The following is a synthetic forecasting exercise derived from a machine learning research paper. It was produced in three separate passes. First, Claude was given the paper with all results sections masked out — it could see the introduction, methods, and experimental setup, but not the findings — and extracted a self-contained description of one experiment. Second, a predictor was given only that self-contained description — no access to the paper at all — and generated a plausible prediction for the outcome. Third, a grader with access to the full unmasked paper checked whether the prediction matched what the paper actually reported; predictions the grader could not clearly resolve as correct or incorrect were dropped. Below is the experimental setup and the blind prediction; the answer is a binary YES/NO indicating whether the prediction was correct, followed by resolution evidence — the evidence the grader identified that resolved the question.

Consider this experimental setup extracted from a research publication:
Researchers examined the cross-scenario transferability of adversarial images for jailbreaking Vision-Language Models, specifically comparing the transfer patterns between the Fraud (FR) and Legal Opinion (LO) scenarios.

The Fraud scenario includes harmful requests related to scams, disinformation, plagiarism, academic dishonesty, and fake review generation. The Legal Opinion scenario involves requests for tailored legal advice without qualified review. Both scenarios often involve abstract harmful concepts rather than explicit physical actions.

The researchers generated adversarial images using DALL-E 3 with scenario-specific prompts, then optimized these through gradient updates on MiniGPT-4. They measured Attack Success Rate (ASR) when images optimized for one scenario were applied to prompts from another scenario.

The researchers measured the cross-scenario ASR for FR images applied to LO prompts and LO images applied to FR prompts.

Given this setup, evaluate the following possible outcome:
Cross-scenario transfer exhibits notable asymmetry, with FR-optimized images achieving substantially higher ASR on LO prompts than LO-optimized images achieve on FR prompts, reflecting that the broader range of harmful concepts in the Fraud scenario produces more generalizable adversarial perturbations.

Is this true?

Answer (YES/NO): NO